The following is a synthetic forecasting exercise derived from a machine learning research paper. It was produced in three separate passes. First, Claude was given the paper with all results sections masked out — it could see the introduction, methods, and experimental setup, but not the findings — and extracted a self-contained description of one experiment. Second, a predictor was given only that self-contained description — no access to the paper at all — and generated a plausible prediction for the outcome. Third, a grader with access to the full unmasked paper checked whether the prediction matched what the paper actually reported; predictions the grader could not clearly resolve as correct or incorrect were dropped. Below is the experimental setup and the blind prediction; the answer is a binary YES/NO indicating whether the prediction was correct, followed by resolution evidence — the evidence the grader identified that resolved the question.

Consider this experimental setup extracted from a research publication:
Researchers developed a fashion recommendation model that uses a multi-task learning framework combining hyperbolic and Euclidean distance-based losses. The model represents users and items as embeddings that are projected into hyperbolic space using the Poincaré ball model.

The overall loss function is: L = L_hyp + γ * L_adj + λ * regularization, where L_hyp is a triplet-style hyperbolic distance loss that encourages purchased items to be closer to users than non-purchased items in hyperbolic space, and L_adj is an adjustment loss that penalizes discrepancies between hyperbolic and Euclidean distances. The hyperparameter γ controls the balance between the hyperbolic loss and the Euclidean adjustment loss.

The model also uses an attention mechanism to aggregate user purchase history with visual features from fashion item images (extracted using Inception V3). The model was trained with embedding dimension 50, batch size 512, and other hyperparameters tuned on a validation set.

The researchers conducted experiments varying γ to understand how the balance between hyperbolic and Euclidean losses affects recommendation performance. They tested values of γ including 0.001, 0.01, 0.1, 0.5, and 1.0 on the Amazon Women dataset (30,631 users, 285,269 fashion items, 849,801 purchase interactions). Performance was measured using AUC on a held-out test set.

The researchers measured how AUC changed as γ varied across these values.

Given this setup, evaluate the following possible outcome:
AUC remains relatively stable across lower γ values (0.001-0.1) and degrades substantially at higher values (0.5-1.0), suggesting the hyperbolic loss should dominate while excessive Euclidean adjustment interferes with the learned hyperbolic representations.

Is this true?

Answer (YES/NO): NO